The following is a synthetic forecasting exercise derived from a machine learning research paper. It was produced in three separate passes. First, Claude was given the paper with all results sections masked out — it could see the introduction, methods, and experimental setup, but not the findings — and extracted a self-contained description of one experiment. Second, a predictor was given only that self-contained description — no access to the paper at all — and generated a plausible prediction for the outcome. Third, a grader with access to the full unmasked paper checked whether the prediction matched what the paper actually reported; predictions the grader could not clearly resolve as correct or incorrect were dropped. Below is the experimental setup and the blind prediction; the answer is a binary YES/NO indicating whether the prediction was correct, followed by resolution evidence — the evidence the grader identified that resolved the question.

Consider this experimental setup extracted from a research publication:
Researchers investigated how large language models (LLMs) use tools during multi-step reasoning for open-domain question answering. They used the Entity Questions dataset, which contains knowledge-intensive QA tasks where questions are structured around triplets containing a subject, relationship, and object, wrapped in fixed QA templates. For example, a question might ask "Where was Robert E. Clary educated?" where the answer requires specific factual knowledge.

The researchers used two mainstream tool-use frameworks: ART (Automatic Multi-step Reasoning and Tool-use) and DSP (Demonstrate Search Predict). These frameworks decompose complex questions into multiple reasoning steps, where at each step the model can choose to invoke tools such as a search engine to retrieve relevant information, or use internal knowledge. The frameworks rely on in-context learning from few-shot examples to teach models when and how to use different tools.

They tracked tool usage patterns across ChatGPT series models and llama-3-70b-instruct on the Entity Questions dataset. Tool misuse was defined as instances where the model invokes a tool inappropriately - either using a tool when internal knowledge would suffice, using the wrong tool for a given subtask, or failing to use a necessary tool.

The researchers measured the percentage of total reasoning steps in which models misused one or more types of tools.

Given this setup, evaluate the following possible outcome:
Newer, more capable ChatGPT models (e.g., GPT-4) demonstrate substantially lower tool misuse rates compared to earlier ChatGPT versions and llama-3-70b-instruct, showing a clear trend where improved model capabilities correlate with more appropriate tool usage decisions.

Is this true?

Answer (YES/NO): NO